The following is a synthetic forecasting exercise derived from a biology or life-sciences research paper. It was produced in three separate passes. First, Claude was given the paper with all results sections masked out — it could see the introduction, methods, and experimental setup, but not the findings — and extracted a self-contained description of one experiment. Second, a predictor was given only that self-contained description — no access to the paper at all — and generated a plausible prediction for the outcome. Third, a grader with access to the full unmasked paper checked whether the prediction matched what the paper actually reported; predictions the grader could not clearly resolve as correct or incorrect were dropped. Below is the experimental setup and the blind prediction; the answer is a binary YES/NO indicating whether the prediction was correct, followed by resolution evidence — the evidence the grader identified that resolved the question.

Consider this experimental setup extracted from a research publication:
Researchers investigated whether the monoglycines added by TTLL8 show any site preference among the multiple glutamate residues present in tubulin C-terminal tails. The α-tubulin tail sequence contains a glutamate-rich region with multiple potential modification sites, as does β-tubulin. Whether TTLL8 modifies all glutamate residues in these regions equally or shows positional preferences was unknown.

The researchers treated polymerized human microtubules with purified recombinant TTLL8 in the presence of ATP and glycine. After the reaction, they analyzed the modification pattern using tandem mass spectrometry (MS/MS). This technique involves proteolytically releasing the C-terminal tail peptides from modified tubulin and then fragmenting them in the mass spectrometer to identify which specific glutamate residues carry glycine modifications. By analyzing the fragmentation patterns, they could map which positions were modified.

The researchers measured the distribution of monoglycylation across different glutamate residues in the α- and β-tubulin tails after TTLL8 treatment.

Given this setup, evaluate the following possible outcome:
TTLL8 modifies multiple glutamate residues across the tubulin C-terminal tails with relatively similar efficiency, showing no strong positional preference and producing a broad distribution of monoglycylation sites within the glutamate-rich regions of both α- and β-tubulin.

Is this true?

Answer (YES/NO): NO